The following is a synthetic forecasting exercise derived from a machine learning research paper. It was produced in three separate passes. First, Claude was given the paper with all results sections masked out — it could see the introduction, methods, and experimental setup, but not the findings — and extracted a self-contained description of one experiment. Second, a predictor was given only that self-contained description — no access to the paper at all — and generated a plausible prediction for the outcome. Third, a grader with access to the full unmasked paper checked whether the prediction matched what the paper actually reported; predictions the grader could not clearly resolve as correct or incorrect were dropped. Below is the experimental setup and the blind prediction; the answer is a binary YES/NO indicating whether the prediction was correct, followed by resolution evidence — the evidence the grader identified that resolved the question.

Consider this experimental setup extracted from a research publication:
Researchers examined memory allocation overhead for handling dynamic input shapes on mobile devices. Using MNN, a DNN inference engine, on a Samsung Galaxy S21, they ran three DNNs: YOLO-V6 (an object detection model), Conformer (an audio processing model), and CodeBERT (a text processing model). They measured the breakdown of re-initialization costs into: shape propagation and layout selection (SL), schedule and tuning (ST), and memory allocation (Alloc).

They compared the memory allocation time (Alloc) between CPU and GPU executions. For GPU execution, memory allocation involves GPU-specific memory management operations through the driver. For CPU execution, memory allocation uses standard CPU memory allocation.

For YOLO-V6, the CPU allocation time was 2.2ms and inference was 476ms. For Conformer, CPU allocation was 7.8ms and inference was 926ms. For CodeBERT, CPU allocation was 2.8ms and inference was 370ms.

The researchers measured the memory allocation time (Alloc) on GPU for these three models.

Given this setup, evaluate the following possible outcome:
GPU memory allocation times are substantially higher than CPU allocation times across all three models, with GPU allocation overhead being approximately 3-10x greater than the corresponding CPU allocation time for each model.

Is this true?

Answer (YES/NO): NO